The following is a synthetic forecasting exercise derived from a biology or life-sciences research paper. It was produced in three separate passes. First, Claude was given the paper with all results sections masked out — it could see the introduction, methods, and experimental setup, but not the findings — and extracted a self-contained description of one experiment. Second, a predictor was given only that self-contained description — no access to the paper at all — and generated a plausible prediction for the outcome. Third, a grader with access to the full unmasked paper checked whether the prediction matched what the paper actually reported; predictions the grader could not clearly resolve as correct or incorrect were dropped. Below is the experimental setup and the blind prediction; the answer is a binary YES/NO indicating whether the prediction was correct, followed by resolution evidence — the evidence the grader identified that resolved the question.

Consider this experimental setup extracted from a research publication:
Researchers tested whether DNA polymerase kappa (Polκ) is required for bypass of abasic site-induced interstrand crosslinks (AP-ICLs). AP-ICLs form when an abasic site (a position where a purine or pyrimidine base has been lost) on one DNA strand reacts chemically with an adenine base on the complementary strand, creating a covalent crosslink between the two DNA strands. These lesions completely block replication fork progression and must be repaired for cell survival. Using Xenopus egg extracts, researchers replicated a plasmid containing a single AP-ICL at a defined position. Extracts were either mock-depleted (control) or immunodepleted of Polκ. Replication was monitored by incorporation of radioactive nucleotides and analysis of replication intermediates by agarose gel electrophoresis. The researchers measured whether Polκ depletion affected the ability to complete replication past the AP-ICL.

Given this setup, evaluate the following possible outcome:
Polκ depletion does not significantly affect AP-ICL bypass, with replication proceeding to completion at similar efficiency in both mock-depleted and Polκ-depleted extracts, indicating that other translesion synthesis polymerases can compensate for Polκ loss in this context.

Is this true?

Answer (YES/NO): NO